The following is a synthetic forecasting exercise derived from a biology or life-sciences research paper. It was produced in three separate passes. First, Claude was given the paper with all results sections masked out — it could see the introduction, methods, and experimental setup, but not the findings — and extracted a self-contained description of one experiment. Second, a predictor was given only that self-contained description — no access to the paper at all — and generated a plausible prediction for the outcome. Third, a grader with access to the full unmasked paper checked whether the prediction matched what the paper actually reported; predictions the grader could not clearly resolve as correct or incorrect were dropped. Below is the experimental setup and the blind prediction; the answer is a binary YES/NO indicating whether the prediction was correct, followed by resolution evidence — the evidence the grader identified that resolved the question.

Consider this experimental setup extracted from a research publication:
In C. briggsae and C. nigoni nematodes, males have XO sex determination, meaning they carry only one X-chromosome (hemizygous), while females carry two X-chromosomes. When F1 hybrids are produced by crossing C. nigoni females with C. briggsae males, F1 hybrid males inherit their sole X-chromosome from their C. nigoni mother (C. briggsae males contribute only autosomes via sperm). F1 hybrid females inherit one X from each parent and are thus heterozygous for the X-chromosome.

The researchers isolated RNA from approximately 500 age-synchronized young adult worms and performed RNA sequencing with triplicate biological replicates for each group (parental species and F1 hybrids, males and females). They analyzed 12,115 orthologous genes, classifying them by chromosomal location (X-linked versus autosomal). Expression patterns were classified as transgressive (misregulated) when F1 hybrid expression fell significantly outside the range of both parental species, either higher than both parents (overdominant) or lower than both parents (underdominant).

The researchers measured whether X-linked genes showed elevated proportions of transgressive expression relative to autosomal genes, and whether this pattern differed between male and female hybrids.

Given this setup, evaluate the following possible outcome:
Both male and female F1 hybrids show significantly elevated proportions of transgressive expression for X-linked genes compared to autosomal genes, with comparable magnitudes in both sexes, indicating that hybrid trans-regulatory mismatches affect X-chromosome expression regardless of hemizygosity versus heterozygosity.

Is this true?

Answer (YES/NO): NO